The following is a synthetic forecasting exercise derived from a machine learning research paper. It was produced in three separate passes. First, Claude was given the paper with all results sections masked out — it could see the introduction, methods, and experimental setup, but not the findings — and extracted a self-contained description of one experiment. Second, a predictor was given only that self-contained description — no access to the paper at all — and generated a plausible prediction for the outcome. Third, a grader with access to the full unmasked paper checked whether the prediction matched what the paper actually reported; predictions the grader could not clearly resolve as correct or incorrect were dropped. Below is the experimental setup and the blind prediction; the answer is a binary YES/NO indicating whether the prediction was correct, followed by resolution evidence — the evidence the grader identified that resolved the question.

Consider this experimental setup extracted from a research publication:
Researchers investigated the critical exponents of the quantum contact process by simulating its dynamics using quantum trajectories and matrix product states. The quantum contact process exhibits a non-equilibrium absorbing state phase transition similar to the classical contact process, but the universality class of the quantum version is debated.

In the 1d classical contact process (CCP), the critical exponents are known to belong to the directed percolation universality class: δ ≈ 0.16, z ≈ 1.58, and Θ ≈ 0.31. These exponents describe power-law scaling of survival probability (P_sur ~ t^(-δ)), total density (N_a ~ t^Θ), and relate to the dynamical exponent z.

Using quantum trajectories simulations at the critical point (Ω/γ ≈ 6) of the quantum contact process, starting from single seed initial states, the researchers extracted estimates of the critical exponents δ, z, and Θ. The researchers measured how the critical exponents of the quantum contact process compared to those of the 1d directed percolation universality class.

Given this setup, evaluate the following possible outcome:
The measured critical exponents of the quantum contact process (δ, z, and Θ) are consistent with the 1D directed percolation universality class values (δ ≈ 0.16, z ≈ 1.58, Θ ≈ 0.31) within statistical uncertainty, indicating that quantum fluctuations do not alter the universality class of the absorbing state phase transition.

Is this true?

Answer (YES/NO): NO